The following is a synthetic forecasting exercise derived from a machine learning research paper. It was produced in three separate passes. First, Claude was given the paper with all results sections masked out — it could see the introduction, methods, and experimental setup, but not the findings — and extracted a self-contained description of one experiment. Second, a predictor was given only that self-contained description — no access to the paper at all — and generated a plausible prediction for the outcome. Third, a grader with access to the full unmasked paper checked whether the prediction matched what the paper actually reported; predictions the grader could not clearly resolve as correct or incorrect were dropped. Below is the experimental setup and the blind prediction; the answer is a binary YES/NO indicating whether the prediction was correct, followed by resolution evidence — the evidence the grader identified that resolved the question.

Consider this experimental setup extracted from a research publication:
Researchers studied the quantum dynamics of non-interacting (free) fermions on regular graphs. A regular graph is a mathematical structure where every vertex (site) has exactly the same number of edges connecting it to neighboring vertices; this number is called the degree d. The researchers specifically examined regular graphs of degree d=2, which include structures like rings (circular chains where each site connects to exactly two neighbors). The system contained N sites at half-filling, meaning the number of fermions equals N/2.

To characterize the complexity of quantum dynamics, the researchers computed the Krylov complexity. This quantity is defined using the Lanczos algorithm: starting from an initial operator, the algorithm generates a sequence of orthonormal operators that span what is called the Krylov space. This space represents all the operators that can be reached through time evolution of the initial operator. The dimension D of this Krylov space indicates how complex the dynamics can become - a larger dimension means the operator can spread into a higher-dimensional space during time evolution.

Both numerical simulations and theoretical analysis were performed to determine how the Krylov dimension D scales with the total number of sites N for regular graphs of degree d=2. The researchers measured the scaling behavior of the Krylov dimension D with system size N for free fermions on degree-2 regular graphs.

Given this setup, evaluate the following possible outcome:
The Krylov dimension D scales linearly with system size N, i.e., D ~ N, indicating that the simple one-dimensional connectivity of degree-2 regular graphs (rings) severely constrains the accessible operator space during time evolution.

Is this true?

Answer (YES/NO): YES